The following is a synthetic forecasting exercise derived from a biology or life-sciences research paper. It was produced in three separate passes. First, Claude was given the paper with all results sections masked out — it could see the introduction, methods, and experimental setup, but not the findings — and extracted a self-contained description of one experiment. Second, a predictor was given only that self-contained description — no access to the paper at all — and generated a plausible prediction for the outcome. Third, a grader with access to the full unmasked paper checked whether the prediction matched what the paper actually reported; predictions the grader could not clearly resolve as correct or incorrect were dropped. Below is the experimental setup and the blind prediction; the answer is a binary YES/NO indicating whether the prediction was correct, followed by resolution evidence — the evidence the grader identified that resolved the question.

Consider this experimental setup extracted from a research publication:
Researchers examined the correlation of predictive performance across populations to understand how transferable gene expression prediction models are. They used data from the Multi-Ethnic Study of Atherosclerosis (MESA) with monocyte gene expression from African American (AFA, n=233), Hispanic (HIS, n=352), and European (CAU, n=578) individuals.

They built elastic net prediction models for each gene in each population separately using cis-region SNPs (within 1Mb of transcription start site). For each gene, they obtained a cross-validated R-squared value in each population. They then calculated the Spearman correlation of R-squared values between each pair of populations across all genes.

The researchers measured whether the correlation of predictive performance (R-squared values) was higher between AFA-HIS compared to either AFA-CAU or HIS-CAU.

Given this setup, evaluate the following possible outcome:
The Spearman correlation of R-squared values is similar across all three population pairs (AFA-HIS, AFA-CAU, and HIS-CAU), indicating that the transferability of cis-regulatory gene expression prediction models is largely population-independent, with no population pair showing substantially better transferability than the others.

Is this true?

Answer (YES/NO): NO